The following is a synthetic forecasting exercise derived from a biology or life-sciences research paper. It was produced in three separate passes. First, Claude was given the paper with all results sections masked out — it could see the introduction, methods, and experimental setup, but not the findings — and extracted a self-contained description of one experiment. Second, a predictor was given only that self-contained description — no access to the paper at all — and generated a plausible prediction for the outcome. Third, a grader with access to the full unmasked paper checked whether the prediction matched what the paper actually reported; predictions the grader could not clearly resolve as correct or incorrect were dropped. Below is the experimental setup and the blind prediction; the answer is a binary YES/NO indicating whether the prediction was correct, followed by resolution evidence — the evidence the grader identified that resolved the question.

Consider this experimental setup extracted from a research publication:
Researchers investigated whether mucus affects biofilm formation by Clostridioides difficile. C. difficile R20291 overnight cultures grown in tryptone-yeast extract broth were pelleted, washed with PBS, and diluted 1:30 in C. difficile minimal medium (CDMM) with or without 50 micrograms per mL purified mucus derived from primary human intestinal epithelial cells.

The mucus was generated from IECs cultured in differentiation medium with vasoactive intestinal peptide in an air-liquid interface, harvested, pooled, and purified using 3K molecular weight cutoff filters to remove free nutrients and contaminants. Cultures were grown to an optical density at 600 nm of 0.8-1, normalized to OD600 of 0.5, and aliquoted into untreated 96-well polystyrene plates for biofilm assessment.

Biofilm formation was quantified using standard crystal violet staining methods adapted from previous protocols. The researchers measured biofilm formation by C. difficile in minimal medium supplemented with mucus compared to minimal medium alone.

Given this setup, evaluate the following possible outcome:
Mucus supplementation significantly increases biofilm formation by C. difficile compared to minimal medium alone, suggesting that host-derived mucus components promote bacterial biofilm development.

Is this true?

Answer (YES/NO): YES